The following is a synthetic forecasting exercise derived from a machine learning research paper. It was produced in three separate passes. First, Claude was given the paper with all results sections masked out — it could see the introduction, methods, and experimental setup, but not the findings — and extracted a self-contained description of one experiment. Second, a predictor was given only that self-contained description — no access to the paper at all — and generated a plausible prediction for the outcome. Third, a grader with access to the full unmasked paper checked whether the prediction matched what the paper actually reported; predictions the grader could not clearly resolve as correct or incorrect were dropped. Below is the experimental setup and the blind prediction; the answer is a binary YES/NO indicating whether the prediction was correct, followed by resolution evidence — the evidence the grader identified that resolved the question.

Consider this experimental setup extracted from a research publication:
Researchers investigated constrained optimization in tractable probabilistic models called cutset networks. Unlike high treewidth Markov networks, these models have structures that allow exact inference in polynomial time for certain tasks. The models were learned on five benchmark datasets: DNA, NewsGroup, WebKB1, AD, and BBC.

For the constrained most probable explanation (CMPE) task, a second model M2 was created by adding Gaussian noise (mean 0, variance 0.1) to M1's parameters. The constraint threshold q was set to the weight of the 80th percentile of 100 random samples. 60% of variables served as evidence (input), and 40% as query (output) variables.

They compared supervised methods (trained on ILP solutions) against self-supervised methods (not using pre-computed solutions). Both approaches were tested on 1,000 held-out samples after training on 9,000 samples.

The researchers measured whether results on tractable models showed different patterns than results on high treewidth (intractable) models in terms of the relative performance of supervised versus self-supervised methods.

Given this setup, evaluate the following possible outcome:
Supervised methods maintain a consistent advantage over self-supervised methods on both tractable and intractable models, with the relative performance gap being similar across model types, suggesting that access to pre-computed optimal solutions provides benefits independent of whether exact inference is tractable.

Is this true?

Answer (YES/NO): NO